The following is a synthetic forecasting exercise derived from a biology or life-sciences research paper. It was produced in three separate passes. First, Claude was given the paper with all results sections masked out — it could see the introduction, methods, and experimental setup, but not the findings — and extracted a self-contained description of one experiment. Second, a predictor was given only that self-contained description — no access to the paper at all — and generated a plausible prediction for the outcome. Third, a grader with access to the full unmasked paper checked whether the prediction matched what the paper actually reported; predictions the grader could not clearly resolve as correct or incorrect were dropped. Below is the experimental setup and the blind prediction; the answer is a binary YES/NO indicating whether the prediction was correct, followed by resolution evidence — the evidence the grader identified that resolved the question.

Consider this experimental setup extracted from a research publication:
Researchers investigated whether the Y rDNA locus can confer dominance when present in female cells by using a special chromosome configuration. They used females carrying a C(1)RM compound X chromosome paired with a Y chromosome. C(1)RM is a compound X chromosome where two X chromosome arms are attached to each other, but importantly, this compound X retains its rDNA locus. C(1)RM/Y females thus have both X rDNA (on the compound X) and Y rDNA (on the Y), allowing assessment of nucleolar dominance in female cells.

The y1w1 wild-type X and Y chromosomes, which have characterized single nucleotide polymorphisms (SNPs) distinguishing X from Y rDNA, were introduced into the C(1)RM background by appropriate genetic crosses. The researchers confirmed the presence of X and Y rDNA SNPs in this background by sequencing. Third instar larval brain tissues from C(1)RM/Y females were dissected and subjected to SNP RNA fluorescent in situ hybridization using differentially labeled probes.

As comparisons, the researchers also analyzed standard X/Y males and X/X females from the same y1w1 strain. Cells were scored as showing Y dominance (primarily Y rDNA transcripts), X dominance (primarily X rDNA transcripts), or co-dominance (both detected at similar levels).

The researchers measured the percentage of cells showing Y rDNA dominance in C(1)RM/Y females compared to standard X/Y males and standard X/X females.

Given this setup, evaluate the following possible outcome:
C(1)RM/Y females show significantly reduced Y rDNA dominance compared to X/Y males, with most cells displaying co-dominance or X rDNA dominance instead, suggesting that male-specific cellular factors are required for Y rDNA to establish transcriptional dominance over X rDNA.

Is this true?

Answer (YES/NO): NO